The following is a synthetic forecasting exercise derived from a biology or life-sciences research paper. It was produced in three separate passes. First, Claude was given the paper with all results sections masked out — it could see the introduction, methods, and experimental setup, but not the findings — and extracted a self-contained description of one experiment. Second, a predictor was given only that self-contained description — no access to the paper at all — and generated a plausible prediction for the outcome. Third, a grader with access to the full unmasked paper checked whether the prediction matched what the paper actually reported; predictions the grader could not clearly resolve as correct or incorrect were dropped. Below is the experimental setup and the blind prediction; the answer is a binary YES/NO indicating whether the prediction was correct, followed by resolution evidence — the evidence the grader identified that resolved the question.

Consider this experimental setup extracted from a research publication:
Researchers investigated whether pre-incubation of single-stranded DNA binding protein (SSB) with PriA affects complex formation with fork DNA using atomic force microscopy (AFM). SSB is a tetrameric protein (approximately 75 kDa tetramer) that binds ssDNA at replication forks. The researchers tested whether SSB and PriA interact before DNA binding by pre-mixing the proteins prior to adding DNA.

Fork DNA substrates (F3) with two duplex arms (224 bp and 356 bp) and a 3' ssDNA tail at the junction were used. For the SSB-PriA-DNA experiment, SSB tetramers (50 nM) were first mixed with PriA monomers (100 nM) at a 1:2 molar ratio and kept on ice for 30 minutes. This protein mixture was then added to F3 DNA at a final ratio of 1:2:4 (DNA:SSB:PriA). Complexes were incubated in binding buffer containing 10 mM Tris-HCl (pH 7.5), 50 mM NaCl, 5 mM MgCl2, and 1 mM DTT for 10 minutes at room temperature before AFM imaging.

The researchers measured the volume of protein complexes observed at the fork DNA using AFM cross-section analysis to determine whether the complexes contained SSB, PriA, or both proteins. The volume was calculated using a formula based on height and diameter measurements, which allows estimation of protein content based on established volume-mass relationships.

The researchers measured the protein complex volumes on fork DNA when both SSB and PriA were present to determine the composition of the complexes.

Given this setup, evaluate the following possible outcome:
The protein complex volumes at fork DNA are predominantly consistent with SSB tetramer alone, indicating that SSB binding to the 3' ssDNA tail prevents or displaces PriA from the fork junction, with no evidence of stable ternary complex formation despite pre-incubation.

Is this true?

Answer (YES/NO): NO